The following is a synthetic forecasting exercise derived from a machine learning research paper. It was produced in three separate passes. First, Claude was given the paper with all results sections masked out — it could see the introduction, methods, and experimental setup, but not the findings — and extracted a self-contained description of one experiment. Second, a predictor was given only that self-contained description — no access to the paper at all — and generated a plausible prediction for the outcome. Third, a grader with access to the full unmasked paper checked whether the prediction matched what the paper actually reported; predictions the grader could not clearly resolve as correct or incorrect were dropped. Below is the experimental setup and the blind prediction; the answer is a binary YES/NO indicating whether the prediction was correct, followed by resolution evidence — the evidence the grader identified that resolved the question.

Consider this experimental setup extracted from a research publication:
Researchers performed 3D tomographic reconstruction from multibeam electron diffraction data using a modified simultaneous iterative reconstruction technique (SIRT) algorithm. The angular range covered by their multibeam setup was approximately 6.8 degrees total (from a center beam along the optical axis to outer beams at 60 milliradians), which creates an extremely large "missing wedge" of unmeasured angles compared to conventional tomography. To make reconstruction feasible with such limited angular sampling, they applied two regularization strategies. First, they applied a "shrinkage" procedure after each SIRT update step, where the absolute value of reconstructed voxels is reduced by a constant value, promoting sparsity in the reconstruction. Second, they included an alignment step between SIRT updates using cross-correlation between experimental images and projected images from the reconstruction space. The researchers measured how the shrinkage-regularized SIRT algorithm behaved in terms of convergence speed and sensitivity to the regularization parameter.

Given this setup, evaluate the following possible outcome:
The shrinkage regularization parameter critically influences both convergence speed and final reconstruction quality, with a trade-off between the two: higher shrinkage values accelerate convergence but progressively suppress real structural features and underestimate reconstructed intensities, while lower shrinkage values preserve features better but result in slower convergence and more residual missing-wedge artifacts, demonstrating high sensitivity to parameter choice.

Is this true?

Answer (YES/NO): NO